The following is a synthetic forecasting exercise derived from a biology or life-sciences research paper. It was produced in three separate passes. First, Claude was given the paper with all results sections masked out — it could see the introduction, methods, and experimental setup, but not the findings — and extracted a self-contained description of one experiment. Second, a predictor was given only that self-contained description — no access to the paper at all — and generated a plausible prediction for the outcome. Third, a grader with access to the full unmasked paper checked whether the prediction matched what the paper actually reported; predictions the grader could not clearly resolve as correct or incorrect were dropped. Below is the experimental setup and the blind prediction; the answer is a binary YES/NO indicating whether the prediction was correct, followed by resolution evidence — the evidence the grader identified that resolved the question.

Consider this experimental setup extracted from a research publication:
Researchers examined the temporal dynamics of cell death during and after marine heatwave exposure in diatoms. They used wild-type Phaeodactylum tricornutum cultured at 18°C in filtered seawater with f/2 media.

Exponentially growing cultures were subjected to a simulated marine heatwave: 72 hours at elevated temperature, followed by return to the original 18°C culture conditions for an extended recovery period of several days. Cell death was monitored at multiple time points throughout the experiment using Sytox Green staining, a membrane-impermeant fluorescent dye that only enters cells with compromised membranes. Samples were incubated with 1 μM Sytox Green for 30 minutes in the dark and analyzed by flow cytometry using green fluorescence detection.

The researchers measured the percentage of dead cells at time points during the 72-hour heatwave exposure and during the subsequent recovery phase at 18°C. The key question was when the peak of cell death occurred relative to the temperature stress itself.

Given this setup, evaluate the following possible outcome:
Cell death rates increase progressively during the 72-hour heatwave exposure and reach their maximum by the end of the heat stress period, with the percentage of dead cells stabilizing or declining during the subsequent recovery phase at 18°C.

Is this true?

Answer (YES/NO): NO